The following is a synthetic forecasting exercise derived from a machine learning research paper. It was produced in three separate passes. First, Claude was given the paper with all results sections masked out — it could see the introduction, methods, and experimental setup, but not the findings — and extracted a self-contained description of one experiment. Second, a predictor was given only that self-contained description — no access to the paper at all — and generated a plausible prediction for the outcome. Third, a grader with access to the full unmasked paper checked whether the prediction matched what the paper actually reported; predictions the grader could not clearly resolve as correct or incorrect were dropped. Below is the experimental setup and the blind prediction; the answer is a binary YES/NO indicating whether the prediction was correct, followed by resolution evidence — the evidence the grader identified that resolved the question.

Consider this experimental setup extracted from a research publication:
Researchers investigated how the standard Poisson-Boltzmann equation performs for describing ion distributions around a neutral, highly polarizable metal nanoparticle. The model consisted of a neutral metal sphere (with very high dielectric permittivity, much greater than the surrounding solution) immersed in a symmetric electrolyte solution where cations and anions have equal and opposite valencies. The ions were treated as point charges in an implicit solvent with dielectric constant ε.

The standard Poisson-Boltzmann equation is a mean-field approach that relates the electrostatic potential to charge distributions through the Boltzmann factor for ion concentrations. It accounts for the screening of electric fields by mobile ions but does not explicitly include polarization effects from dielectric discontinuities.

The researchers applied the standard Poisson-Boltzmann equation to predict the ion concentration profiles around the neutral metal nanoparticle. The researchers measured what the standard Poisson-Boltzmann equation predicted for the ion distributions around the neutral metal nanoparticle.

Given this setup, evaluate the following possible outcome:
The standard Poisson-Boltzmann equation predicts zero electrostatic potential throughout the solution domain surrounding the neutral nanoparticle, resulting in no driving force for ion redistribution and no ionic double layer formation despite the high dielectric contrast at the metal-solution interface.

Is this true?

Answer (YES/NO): YES